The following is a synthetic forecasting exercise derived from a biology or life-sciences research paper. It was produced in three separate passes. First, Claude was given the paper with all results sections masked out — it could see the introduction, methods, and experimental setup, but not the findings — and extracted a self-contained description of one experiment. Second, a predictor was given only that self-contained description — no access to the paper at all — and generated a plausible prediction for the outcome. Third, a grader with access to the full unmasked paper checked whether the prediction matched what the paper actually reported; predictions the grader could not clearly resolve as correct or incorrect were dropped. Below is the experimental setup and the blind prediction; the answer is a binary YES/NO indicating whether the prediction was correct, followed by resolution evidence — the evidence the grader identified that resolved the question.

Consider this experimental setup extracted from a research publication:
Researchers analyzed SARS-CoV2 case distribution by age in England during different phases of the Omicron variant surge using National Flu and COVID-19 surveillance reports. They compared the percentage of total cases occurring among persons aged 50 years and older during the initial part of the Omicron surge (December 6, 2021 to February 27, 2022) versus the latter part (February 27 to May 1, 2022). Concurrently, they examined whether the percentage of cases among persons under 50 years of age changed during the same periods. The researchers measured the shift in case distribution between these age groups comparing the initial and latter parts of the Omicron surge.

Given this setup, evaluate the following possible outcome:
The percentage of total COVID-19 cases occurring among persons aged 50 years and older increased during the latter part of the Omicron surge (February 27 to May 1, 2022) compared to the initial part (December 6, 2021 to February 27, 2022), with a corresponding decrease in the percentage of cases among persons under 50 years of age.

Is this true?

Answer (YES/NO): YES